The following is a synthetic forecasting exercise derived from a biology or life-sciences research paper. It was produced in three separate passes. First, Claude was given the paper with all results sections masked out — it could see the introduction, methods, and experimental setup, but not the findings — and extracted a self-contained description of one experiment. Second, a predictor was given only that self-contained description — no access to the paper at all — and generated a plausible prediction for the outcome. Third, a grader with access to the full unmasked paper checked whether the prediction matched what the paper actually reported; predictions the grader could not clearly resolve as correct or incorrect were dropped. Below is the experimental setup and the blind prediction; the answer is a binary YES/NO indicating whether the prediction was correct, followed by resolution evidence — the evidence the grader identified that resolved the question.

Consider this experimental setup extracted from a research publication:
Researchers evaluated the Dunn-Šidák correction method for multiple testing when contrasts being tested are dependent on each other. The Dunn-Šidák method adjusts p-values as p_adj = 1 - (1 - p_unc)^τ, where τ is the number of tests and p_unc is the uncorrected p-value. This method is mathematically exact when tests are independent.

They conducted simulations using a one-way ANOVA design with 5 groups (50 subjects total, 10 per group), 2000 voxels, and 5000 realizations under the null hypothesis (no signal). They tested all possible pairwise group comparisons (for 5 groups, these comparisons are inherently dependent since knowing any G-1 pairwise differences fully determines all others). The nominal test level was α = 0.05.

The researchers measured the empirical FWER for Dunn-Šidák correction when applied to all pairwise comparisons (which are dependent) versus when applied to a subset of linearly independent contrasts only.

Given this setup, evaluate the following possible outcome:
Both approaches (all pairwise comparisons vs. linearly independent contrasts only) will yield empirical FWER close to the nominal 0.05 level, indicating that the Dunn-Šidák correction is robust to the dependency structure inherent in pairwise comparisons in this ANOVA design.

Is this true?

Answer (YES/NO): NO